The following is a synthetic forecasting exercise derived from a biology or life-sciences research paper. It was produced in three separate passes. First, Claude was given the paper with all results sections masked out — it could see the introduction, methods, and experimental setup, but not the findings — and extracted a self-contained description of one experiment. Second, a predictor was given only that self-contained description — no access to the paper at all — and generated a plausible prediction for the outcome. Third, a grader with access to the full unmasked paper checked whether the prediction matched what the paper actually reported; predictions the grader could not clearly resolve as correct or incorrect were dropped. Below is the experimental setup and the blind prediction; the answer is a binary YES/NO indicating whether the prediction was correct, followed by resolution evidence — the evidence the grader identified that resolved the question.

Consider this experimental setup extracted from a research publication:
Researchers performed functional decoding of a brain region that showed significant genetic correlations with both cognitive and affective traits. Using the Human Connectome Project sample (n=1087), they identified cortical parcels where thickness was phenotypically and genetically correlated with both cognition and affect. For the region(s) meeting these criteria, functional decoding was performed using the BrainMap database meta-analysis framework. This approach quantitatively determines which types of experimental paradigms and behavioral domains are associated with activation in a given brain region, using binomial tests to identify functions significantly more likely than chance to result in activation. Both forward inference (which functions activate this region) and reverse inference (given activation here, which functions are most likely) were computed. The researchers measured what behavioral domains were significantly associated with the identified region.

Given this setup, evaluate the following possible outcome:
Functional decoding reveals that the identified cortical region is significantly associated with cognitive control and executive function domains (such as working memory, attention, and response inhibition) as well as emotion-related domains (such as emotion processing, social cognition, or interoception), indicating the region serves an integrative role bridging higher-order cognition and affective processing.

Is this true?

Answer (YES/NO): YES